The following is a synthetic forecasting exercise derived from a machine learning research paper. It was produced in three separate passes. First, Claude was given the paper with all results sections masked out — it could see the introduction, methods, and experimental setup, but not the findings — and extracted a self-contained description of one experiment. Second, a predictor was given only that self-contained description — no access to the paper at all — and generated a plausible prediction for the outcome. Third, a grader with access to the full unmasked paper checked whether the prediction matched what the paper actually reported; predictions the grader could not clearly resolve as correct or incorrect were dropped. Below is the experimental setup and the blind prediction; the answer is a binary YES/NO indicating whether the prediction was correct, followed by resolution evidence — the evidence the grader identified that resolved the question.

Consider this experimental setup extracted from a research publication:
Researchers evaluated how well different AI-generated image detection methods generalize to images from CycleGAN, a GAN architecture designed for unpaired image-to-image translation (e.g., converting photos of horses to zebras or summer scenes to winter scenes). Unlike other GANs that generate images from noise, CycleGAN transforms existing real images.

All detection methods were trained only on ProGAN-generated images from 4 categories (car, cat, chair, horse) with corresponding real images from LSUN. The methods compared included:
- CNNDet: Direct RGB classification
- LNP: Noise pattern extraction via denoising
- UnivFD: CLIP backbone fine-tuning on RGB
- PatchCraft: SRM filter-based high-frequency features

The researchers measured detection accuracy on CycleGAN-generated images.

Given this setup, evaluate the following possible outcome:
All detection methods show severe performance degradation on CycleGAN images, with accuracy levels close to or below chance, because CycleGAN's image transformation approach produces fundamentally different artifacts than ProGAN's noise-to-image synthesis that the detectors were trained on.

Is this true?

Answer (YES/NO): NO